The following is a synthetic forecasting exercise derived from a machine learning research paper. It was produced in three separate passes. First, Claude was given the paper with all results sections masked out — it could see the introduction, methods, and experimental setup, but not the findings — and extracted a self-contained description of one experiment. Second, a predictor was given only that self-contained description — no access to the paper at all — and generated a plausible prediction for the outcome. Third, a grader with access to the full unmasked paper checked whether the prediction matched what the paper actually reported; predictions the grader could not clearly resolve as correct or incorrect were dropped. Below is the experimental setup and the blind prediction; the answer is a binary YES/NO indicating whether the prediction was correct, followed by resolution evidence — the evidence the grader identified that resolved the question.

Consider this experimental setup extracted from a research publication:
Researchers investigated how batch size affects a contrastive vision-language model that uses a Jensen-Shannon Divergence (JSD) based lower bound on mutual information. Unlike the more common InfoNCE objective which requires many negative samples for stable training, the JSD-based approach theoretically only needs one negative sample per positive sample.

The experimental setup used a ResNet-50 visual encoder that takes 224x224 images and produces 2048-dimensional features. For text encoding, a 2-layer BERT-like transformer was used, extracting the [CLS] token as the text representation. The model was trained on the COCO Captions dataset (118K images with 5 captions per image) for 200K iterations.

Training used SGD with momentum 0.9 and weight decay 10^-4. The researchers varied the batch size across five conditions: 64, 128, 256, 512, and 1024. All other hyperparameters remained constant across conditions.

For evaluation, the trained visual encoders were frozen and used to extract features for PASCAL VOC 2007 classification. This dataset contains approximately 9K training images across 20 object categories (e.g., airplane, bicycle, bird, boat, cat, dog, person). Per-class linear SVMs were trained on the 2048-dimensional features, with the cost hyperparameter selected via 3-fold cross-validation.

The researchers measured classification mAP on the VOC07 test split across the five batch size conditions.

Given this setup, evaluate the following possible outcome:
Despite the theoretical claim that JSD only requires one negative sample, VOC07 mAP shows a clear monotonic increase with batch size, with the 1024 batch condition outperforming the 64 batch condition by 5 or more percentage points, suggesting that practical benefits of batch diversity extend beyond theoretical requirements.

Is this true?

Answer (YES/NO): YES